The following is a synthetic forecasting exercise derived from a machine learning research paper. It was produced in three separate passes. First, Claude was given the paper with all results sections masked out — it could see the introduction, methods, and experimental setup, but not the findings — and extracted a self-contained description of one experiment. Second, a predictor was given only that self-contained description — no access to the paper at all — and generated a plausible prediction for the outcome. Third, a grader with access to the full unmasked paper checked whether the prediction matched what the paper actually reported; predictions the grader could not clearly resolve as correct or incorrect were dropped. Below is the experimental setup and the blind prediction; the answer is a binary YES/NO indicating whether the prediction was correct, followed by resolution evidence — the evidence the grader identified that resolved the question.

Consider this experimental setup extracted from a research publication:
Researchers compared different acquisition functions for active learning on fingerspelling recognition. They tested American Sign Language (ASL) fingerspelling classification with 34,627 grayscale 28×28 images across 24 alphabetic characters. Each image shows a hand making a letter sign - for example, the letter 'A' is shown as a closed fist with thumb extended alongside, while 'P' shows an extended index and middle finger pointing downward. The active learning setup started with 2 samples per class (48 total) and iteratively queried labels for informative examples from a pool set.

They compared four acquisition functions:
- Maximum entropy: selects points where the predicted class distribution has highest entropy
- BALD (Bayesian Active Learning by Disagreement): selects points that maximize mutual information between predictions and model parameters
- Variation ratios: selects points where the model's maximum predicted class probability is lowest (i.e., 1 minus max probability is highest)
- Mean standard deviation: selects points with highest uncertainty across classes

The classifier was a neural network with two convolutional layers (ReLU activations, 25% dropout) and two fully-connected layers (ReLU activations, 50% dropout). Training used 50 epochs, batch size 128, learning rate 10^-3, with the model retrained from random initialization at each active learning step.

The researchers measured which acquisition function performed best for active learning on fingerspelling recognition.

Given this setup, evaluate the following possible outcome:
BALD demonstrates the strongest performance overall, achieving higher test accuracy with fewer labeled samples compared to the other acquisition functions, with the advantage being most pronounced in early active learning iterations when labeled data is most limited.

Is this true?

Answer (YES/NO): NO